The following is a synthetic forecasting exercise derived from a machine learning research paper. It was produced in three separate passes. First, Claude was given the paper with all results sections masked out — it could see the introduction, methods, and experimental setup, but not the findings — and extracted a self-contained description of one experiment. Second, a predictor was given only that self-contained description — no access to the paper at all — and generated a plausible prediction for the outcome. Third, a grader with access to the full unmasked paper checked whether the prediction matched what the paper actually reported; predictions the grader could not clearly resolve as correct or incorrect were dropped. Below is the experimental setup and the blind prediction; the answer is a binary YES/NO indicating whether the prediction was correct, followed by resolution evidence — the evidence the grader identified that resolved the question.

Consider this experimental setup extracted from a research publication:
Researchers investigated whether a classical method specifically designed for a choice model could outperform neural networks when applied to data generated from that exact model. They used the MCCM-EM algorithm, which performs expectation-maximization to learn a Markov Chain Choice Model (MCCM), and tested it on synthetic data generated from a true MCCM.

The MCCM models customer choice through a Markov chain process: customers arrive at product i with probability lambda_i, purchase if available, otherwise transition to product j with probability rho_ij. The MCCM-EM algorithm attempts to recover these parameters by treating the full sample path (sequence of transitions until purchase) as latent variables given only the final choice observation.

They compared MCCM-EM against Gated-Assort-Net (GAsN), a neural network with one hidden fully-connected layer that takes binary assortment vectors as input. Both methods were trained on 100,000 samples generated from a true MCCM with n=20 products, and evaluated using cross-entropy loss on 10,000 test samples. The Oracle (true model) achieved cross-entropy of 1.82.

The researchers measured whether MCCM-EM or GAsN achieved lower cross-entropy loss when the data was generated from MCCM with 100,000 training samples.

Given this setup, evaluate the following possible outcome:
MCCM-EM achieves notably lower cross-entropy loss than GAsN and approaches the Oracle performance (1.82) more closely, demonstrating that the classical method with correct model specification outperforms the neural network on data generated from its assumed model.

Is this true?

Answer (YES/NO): NO